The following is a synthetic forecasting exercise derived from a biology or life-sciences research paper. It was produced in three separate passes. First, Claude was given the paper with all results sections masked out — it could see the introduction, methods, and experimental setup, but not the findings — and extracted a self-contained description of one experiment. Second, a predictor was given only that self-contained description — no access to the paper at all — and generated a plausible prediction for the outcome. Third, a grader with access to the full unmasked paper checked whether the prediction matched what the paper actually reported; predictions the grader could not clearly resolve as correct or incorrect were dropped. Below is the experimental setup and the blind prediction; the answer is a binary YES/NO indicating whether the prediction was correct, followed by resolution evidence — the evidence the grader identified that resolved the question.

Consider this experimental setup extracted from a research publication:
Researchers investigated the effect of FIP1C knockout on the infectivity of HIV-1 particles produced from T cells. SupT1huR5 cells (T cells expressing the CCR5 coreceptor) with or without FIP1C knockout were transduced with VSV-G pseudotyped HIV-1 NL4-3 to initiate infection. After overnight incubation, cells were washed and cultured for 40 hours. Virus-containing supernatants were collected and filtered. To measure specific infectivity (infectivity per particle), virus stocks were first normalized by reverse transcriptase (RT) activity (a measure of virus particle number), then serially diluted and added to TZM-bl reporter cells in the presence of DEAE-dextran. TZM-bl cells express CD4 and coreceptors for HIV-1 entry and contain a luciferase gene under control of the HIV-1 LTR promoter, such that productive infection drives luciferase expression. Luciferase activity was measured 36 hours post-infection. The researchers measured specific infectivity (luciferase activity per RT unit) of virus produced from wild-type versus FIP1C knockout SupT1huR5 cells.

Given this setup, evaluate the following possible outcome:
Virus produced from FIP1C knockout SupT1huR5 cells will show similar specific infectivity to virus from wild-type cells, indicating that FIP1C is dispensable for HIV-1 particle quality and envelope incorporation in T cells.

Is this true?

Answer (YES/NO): NO